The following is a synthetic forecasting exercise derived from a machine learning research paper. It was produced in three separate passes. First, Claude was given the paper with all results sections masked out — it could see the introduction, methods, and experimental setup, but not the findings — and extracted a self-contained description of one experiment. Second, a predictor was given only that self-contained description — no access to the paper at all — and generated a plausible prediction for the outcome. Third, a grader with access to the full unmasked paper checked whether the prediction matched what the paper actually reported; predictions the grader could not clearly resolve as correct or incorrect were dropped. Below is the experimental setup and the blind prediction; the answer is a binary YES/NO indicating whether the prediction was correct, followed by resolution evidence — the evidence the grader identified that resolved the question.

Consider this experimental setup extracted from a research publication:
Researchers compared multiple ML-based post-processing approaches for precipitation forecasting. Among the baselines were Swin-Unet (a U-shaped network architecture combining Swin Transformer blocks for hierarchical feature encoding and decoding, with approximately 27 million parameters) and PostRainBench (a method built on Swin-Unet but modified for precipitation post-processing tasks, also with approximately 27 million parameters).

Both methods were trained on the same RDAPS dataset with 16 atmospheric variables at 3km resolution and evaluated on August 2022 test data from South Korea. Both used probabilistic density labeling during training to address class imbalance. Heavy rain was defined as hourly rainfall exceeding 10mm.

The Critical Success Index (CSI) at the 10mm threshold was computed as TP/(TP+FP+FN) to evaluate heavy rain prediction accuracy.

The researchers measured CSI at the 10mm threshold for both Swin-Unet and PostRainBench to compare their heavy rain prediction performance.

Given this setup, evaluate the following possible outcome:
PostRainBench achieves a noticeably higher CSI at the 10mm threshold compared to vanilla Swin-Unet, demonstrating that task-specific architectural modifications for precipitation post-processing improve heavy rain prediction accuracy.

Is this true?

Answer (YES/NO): NO